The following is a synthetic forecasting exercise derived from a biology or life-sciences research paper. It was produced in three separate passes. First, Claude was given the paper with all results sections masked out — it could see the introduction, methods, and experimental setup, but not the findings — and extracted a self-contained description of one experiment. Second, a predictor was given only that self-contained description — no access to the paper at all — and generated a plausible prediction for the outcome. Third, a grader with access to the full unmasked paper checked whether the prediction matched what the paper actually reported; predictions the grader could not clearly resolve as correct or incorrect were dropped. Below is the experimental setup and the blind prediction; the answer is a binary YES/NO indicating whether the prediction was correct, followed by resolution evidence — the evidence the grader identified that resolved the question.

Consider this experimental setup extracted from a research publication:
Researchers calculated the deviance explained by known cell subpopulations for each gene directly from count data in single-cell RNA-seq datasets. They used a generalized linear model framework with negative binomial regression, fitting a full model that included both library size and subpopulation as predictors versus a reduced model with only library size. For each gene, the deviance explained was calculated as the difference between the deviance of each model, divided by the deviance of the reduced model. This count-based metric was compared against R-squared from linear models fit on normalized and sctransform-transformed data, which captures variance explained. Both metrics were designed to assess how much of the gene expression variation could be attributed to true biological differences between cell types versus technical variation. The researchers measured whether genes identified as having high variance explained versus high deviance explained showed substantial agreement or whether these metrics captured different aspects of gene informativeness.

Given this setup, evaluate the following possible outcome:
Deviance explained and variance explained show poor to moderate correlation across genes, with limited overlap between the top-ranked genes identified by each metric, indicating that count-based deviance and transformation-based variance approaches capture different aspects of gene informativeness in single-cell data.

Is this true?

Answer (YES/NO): NO